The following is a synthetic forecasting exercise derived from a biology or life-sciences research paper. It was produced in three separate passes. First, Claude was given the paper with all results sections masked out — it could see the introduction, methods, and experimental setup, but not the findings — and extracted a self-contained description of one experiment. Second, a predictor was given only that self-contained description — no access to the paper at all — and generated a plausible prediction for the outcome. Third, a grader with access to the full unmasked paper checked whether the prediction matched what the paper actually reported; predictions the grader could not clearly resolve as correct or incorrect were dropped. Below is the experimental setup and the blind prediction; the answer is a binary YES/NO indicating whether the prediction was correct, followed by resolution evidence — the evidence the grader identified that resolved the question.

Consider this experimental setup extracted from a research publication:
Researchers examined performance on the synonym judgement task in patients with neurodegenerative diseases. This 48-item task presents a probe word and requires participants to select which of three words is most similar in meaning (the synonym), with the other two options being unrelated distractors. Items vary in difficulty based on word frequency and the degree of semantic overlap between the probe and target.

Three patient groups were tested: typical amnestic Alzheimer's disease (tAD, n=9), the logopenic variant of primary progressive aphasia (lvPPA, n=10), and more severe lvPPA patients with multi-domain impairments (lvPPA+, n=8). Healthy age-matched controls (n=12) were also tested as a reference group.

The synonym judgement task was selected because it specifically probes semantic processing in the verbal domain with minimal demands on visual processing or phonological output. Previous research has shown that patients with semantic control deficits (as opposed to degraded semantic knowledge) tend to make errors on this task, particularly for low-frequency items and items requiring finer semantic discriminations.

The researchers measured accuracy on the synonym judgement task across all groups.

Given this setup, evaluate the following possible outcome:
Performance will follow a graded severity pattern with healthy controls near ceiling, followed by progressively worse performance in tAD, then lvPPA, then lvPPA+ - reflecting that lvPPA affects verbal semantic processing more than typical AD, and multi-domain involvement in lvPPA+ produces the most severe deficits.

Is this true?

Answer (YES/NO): NO